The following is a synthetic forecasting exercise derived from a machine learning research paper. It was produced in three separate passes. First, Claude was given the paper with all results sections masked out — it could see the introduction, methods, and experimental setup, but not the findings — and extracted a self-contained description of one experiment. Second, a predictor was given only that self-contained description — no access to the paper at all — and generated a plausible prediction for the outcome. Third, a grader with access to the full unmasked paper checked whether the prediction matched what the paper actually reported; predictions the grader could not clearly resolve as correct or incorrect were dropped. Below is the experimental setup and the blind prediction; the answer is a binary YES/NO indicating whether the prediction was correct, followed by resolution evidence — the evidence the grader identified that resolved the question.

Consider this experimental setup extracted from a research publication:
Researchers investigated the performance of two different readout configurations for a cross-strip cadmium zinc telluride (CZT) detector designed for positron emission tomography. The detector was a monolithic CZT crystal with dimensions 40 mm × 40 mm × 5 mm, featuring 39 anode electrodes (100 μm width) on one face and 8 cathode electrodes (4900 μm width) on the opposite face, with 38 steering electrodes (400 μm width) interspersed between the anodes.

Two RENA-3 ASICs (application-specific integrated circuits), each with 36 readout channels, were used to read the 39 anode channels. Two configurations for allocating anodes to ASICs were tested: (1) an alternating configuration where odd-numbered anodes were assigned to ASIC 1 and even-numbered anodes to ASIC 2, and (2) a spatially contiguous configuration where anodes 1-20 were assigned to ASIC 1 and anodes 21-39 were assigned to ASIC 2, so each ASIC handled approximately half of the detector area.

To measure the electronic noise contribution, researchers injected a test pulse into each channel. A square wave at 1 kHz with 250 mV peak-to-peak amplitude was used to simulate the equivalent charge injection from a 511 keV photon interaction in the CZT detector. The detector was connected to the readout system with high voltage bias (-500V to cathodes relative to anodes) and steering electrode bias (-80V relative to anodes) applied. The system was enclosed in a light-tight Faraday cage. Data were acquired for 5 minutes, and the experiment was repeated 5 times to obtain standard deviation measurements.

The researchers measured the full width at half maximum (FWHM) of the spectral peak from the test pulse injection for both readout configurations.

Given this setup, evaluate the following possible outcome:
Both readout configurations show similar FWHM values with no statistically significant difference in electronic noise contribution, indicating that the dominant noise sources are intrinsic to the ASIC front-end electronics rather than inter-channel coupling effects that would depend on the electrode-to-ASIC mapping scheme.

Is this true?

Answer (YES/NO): NO